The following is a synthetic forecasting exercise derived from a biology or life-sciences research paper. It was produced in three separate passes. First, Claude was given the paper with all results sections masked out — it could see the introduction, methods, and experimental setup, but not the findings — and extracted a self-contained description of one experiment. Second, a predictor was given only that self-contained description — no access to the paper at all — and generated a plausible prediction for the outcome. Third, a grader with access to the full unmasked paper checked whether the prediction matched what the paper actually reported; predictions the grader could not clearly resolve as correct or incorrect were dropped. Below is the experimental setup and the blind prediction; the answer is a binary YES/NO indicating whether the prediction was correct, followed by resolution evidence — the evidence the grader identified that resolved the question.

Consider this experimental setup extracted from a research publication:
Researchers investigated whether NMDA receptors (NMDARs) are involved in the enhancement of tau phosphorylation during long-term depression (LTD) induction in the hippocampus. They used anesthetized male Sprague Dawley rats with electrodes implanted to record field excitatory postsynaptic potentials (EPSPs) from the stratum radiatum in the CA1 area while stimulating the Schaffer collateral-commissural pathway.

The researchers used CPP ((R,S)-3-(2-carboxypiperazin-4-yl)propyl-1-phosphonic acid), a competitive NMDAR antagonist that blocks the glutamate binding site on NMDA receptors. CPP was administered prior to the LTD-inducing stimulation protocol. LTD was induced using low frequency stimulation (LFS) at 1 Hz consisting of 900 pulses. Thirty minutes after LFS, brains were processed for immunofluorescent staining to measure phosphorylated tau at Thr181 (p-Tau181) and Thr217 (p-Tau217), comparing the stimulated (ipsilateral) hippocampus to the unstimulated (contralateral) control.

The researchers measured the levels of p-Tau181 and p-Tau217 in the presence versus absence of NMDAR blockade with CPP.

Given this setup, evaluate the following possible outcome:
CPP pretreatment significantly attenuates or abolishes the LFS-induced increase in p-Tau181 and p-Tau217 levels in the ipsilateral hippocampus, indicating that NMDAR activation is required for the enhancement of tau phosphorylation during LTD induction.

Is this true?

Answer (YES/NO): YES